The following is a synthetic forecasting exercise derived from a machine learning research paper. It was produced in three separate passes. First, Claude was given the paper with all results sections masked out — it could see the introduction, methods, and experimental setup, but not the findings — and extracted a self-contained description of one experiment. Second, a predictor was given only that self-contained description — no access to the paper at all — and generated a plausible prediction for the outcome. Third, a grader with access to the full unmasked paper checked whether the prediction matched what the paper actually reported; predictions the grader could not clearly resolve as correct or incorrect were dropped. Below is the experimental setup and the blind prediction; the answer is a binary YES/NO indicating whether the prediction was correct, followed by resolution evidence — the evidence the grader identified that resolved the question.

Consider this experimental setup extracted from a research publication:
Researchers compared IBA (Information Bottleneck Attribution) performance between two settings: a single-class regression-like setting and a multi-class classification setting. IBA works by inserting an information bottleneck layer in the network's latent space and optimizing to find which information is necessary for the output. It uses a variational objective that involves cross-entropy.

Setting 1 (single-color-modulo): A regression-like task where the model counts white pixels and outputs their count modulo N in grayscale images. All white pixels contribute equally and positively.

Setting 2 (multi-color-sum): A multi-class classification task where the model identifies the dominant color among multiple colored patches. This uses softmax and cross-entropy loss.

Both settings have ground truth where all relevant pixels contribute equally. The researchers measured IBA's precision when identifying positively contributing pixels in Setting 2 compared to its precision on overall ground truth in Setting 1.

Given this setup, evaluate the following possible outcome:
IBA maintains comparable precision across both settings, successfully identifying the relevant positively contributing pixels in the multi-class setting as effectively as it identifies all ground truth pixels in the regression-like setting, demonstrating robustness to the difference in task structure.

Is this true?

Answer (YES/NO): NO